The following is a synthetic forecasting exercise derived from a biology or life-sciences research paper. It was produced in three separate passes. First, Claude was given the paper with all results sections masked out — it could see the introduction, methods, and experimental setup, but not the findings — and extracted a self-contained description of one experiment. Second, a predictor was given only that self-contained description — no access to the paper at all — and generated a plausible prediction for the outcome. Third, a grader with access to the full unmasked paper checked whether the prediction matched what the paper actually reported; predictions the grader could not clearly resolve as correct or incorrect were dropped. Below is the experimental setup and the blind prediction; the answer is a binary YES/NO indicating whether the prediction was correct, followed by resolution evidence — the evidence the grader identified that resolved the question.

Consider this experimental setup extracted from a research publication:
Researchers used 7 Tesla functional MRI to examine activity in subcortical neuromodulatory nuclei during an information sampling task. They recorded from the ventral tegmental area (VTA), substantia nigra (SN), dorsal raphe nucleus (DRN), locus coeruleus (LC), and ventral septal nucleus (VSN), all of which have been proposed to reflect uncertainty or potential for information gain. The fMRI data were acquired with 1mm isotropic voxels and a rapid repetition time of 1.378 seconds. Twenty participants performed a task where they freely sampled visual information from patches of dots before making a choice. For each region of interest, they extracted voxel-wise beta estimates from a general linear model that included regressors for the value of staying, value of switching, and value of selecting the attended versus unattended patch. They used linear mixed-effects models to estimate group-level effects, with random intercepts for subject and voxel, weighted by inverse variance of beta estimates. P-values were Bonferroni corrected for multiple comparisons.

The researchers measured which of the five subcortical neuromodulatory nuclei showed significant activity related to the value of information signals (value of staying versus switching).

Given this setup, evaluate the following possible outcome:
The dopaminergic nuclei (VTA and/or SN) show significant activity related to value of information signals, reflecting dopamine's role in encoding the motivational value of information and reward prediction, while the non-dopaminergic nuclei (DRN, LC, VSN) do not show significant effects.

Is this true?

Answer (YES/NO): YES